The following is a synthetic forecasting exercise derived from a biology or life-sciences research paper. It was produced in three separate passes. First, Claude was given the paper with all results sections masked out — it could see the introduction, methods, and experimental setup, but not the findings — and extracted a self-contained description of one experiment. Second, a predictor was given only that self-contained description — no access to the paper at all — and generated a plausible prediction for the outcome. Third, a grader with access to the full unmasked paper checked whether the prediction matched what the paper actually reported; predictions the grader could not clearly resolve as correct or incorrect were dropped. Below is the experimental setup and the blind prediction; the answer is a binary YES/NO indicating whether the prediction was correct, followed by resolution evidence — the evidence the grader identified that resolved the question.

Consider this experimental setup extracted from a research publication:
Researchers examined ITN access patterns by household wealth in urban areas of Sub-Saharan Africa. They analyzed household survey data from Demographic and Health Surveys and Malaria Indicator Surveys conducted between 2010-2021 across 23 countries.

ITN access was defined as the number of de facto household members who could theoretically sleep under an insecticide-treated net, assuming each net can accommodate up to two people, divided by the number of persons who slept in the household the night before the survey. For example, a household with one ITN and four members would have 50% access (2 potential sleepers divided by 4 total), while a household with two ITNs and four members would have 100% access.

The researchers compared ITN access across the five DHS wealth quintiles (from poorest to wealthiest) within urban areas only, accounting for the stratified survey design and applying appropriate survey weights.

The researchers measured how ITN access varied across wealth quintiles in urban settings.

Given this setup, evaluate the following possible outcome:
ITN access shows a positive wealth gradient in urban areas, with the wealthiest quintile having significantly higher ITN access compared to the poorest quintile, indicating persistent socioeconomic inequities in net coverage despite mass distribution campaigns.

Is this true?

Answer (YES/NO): NO